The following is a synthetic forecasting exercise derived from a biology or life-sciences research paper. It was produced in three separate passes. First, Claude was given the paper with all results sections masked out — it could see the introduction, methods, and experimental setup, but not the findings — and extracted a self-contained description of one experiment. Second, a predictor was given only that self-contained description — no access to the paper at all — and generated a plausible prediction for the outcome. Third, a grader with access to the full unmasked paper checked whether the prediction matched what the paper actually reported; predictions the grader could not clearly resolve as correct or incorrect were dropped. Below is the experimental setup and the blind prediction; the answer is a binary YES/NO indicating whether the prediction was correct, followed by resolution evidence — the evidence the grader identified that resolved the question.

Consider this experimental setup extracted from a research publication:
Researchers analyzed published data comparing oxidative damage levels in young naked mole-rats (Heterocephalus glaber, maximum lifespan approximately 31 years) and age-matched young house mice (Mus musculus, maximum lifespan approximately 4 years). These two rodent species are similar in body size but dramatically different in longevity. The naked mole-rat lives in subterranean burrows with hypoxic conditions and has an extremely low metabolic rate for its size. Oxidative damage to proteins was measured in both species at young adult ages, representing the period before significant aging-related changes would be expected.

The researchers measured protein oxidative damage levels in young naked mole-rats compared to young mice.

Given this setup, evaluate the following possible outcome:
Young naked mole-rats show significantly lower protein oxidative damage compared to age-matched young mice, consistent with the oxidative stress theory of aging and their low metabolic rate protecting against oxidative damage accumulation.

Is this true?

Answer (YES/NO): NO